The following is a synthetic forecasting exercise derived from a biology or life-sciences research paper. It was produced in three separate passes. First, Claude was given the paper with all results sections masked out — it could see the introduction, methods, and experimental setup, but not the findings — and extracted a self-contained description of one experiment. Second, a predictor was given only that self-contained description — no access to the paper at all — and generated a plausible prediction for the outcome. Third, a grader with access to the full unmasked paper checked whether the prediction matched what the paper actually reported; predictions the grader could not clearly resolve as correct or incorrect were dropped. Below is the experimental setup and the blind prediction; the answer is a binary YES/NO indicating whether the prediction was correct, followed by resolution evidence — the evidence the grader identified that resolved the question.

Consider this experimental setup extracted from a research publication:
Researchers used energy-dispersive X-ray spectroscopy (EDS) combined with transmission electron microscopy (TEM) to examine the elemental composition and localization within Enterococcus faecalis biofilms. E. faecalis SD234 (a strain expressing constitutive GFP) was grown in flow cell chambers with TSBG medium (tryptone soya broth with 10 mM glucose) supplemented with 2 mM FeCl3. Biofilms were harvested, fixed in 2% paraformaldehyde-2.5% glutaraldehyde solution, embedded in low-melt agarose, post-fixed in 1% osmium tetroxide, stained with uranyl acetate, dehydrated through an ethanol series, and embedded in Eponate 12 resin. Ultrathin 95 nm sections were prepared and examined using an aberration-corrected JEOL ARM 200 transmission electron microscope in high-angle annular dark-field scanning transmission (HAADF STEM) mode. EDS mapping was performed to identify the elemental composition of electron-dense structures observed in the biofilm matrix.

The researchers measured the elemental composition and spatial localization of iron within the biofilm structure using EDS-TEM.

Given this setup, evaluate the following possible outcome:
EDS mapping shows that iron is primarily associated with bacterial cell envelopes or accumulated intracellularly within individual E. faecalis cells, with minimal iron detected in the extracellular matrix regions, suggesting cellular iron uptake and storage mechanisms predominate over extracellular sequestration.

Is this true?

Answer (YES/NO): NO